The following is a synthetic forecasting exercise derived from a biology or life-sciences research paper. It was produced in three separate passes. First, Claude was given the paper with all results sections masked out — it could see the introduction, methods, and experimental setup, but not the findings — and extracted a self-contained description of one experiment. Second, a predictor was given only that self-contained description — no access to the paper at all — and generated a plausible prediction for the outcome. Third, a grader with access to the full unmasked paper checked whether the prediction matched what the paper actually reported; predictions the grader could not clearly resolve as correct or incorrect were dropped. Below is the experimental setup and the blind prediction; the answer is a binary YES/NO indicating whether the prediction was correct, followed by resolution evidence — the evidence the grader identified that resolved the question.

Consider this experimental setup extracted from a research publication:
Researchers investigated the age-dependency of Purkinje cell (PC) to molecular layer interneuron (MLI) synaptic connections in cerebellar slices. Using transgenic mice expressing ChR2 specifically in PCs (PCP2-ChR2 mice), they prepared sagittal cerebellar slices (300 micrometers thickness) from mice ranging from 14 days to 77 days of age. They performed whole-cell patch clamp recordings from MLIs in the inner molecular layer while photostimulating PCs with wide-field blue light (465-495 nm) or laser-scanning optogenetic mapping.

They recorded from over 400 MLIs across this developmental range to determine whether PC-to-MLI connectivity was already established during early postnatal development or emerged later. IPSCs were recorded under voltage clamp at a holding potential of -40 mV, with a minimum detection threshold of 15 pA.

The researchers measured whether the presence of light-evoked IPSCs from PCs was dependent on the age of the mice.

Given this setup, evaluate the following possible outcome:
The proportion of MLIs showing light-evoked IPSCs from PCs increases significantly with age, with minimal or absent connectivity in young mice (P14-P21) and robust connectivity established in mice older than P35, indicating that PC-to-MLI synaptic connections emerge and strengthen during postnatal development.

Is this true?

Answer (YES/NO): NO